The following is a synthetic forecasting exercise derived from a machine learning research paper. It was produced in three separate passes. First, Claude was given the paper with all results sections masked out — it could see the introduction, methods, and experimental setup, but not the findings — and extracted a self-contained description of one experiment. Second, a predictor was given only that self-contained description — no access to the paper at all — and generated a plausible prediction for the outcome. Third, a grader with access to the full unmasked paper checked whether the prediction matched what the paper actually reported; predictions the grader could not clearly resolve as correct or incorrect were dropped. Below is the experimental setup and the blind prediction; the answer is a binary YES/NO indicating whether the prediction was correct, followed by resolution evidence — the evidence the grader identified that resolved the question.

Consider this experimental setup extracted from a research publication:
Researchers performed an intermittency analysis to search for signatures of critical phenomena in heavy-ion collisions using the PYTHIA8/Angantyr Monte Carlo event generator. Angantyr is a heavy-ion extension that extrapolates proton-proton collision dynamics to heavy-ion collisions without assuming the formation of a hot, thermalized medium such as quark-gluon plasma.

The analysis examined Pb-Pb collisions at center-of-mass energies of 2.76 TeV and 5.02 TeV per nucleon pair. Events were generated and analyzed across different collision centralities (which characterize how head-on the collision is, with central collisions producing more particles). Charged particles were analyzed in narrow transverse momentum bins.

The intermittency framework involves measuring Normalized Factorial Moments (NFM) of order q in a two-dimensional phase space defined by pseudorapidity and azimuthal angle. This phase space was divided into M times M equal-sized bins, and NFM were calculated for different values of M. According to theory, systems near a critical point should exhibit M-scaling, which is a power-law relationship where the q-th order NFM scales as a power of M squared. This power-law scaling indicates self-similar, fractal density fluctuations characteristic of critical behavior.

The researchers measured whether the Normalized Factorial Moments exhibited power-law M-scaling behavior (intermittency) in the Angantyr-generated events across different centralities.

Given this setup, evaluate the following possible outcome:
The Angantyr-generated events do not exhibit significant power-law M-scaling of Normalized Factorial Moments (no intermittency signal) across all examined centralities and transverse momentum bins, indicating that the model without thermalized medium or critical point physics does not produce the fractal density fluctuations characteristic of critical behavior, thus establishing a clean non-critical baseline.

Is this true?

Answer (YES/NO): YES